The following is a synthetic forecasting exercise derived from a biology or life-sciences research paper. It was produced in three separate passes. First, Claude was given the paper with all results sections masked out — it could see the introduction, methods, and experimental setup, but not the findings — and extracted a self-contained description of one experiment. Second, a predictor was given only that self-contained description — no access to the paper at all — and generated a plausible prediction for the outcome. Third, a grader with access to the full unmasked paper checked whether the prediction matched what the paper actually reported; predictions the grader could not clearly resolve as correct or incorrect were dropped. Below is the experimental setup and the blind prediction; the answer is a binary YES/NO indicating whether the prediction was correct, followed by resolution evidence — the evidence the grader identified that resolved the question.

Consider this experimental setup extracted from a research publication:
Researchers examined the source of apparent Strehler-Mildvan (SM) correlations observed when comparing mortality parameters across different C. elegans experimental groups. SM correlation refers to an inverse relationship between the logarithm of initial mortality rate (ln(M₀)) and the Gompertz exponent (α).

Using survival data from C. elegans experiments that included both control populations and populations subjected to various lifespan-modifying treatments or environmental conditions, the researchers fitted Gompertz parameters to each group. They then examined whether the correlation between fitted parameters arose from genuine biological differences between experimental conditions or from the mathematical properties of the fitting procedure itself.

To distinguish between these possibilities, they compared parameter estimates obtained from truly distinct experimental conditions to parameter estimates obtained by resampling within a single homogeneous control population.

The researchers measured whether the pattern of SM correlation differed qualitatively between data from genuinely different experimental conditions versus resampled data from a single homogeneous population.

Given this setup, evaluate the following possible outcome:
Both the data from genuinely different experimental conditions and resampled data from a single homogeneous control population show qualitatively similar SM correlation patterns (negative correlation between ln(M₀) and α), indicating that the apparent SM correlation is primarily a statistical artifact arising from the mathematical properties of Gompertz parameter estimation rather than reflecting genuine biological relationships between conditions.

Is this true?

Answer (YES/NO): YES